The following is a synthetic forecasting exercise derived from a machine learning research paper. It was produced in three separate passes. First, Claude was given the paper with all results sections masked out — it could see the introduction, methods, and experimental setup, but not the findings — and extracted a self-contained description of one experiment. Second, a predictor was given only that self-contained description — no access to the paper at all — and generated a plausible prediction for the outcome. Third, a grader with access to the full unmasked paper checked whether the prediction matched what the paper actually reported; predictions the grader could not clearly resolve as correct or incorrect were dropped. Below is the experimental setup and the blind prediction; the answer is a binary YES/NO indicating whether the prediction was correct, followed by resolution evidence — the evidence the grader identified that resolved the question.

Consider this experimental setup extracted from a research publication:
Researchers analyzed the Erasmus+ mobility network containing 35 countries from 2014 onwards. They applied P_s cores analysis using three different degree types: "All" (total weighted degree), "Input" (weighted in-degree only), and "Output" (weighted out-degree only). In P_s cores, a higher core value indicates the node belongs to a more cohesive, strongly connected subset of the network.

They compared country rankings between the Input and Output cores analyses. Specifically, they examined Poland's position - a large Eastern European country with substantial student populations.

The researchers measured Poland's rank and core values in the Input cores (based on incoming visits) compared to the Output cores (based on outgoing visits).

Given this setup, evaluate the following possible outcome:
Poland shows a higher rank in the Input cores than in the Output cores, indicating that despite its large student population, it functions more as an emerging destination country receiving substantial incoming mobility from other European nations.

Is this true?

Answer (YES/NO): NO